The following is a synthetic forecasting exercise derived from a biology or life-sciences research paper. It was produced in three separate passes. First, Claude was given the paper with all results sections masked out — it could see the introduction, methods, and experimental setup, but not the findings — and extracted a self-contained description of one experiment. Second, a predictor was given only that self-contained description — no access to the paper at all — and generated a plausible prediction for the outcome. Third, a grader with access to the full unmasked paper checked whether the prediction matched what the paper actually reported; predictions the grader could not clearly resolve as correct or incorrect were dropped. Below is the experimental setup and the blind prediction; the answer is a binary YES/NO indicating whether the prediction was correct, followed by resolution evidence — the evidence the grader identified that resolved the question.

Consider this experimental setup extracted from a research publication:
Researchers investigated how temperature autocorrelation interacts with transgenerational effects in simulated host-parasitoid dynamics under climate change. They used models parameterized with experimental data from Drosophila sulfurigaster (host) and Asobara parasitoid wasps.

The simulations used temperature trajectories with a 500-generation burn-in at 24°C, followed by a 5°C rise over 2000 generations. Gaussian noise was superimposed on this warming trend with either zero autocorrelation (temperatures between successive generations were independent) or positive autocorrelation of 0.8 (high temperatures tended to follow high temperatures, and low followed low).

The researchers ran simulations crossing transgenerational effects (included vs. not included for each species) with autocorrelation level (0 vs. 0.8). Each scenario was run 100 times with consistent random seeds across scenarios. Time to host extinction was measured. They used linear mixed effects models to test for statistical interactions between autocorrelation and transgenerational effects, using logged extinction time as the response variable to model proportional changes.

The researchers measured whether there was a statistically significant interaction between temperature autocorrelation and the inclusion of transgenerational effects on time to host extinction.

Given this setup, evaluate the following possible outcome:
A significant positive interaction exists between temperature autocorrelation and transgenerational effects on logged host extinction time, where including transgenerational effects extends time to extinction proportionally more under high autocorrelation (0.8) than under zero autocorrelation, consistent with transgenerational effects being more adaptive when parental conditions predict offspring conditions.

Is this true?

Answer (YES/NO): NO